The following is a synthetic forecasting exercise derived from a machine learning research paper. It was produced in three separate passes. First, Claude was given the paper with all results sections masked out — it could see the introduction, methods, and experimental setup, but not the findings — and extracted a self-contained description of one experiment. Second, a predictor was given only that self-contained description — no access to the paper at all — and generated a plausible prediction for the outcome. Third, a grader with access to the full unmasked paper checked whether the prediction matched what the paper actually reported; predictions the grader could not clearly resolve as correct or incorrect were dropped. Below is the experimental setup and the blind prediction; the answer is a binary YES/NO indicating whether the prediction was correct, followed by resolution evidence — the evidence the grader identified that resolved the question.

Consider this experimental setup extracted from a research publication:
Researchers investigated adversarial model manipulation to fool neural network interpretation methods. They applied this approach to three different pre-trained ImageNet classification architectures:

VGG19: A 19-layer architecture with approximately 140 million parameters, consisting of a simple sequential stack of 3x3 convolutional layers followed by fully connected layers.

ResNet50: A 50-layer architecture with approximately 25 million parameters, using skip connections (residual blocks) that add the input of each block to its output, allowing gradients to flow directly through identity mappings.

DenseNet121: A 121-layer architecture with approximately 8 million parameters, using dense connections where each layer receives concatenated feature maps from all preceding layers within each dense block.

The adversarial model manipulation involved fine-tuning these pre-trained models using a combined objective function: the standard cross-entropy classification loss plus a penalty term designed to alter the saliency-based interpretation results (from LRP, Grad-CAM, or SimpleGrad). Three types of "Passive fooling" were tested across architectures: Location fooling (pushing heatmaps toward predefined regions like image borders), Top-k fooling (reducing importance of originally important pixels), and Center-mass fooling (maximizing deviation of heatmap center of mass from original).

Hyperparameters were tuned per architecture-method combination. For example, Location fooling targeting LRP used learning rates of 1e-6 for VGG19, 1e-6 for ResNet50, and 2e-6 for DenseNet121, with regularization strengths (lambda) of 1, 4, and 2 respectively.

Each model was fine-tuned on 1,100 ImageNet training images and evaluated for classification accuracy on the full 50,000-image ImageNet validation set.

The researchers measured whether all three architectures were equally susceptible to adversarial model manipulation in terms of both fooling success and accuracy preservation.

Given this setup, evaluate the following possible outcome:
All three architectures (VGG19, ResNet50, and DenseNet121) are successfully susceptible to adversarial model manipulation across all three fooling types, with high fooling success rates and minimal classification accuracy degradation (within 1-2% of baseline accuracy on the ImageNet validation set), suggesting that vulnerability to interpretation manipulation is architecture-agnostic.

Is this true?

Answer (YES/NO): NO